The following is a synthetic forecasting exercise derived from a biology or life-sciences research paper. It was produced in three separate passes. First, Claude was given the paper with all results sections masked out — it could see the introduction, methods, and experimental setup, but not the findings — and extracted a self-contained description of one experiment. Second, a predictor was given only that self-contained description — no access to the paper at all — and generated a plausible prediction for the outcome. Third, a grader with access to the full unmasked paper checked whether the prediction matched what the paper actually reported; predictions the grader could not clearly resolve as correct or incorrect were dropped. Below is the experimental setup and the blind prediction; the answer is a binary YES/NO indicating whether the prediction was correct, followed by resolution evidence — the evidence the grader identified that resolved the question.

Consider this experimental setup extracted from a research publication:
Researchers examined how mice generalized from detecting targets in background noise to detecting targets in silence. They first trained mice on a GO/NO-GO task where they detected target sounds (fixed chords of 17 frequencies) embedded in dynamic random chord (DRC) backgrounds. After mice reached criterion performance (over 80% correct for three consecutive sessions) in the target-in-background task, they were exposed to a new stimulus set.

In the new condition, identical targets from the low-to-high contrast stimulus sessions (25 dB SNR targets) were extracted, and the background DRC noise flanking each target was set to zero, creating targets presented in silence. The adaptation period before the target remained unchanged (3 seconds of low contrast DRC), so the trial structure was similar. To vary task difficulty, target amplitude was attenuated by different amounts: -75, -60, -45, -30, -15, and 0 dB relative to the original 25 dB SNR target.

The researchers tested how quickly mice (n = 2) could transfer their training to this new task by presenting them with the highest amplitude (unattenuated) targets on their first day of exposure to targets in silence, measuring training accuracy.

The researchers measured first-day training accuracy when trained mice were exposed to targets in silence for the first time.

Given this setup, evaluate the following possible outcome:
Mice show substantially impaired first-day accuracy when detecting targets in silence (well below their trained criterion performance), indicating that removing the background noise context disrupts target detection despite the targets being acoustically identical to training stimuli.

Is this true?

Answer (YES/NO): NO